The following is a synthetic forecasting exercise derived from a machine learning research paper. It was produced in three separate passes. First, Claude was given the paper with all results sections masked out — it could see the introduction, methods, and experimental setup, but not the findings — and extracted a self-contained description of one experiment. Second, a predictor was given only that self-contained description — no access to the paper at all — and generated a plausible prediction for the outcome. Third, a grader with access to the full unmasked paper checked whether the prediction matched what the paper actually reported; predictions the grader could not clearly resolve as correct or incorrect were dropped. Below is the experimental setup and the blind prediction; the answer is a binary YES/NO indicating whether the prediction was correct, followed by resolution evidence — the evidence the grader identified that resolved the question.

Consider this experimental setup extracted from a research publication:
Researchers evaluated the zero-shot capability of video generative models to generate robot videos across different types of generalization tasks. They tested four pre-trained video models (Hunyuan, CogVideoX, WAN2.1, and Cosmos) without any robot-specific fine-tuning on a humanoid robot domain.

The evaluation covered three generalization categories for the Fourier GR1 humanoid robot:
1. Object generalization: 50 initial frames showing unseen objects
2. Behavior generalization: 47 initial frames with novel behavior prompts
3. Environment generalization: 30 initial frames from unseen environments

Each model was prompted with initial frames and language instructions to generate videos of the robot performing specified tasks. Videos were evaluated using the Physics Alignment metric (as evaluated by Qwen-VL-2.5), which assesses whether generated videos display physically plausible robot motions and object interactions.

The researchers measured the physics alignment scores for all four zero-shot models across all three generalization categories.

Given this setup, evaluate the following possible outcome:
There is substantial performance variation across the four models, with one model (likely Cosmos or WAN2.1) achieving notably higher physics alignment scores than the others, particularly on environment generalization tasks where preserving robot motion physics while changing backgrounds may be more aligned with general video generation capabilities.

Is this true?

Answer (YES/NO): NO